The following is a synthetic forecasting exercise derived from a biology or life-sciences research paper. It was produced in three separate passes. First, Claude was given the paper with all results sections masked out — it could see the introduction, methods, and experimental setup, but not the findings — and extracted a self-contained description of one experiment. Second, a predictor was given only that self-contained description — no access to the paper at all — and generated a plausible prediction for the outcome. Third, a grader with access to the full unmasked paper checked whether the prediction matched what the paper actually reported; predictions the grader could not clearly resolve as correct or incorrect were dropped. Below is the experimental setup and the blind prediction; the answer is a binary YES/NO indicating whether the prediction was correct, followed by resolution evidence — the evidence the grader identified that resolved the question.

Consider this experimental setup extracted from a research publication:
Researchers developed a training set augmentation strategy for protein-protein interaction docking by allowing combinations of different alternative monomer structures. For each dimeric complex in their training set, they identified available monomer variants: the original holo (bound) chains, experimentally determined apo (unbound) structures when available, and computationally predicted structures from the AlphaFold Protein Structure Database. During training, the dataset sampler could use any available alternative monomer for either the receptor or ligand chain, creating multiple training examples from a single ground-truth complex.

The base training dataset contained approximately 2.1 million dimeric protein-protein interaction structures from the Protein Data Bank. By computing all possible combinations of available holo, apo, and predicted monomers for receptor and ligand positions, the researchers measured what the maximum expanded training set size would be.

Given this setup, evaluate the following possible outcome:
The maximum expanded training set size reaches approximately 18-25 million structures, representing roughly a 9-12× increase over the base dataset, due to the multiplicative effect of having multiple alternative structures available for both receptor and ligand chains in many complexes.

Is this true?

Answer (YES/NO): YES